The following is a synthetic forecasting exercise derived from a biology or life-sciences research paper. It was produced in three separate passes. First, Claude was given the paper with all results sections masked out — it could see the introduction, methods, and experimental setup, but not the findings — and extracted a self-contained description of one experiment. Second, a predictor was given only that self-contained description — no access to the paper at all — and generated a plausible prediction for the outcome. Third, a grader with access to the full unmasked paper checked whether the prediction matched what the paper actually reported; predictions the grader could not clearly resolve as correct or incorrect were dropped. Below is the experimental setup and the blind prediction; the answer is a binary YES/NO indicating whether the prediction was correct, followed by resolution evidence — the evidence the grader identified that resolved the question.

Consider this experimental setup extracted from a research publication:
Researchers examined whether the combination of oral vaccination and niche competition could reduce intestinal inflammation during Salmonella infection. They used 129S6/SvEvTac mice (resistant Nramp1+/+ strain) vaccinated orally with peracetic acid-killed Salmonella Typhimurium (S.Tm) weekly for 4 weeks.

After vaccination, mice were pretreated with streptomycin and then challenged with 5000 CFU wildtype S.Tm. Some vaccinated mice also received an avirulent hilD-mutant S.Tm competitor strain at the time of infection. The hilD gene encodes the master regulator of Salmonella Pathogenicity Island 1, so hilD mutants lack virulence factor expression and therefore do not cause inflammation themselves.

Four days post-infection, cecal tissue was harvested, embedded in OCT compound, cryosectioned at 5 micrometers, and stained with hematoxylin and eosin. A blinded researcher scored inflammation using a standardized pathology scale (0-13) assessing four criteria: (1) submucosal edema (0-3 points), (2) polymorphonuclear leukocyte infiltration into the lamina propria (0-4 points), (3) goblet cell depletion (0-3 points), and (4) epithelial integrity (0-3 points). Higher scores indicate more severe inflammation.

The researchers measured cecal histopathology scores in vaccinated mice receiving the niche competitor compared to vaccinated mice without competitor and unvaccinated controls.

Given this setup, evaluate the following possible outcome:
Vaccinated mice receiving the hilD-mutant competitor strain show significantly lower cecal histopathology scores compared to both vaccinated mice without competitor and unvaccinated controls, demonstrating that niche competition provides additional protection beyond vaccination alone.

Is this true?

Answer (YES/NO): YES